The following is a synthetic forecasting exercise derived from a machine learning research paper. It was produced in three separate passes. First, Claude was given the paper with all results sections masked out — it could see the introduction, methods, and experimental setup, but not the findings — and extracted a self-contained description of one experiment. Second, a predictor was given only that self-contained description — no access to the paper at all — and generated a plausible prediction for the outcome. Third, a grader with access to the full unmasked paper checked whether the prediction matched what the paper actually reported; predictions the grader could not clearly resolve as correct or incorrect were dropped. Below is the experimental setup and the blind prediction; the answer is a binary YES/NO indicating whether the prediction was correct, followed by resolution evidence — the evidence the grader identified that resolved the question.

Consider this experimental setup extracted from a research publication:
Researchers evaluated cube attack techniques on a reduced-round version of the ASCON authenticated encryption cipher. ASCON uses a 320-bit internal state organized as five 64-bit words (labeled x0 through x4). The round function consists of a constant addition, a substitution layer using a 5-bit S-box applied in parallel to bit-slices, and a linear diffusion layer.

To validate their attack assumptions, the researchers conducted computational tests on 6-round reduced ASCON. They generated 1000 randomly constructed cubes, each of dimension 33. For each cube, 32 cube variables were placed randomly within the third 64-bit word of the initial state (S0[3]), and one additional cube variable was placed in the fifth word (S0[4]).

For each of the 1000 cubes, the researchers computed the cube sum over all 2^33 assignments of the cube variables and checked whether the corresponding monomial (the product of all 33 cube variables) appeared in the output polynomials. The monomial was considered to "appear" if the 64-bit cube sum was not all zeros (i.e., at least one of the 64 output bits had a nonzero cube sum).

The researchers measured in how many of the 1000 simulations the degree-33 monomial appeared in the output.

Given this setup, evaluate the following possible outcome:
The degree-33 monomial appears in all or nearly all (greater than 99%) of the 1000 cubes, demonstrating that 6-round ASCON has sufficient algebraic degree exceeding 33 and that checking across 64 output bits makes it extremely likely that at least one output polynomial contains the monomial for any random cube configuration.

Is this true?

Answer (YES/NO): YES